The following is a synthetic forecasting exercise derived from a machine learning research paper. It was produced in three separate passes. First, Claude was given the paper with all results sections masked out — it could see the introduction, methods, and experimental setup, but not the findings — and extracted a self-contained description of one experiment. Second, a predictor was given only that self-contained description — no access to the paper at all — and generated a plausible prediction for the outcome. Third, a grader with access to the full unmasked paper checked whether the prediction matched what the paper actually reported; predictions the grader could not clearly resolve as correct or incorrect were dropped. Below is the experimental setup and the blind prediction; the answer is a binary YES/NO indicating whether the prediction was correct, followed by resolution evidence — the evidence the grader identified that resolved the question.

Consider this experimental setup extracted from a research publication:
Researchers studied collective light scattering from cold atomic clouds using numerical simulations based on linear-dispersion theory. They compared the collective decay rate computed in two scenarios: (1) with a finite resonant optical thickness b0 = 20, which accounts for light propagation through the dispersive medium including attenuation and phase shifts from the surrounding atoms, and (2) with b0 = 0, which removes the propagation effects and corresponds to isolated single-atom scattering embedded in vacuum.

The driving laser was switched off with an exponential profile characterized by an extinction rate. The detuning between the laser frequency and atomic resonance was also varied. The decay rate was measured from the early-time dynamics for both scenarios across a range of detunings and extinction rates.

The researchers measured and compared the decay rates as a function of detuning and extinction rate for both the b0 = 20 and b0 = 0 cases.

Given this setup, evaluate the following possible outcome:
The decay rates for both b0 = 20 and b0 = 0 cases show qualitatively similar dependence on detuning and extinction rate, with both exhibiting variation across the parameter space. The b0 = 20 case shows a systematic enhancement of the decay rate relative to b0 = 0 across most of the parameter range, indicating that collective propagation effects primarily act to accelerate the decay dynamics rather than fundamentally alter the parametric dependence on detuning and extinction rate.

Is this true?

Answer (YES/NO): NO